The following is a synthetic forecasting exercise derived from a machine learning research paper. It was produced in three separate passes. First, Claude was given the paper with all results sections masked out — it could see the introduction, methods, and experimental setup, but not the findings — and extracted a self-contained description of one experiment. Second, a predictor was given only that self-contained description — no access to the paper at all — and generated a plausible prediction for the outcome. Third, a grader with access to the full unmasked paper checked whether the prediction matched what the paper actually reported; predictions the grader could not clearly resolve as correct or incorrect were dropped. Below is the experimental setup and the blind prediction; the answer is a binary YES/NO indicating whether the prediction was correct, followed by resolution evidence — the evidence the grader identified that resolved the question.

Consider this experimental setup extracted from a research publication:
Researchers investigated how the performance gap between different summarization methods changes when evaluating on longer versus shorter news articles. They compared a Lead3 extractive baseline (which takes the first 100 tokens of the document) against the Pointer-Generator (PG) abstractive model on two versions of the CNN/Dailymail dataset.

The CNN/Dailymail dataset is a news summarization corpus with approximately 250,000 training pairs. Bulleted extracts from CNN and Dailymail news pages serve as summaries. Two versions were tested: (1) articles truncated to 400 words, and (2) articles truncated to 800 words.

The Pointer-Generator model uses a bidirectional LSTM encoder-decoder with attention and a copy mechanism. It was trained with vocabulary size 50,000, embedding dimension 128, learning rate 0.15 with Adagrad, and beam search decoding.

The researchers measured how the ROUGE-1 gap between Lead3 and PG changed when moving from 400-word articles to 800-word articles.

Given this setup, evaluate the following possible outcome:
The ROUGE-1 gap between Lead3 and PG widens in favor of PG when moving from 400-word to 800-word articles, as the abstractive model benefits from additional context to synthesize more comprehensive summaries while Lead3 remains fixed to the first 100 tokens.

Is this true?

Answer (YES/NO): NO